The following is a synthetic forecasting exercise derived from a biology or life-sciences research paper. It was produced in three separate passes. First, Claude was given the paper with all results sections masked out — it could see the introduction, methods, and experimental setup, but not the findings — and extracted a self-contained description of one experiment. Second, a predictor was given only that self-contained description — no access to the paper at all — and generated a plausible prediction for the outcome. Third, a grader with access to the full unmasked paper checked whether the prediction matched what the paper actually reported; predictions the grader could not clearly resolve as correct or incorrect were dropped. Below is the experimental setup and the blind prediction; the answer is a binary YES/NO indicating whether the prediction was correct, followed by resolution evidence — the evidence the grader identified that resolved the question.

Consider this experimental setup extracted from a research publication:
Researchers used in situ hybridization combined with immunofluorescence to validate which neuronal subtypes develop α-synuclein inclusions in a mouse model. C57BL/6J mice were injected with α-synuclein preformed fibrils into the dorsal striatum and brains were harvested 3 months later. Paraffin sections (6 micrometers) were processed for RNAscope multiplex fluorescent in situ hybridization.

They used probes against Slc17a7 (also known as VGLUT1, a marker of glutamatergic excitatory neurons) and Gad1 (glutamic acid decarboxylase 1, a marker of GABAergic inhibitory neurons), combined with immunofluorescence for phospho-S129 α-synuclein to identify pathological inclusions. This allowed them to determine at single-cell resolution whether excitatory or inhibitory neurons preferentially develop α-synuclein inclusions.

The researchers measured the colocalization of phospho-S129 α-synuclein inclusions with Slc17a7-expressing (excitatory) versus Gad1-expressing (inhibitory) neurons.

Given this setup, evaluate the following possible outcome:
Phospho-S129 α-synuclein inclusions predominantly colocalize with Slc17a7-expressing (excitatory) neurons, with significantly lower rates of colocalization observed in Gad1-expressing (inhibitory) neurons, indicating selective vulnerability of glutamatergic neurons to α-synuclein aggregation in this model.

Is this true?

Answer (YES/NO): YES